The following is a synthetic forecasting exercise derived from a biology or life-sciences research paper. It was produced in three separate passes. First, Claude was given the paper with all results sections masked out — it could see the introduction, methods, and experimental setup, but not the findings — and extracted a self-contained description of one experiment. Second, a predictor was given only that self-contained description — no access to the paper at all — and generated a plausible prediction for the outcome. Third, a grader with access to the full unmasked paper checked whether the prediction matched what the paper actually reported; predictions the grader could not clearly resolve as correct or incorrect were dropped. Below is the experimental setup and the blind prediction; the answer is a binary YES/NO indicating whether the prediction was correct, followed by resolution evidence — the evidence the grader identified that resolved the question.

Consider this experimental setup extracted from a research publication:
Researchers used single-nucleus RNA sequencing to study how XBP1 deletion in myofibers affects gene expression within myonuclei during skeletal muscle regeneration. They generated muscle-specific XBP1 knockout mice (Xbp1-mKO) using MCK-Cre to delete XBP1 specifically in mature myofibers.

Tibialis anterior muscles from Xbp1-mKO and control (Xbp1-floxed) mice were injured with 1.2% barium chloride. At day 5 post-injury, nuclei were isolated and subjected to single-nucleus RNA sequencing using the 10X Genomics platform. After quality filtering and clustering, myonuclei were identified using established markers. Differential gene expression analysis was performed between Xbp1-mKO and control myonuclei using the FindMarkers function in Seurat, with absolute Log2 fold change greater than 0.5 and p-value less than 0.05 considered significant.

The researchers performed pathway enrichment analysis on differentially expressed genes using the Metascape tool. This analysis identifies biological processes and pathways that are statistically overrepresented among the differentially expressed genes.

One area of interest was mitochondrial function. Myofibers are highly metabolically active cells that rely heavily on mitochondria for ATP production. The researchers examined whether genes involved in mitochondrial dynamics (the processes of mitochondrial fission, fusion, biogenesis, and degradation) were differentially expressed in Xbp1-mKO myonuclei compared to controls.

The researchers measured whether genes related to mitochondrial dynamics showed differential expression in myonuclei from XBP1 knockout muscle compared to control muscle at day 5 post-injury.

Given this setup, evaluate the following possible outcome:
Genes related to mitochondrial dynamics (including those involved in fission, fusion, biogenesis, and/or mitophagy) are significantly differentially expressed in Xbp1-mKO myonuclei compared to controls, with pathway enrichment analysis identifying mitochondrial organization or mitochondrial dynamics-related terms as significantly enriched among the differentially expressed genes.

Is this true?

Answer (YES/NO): YES